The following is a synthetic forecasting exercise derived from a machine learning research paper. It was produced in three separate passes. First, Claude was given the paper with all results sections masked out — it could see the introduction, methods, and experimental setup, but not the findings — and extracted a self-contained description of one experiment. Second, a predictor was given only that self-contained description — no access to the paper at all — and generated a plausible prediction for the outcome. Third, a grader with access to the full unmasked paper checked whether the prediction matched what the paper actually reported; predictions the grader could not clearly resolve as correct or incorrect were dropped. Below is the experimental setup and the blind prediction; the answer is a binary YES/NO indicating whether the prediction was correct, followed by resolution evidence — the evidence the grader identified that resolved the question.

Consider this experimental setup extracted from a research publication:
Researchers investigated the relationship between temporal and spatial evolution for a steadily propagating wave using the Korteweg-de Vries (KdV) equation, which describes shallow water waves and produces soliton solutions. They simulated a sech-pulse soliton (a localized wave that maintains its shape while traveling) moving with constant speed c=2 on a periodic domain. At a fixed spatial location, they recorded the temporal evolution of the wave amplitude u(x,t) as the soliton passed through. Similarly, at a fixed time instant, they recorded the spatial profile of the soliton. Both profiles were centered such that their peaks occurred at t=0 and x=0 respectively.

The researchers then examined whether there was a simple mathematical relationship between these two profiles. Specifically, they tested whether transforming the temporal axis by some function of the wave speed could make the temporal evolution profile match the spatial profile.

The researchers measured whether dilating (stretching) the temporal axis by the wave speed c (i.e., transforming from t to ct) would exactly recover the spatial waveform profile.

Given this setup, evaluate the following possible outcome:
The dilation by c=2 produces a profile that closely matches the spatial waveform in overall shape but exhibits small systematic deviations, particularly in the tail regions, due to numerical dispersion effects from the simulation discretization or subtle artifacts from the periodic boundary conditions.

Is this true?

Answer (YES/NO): NO